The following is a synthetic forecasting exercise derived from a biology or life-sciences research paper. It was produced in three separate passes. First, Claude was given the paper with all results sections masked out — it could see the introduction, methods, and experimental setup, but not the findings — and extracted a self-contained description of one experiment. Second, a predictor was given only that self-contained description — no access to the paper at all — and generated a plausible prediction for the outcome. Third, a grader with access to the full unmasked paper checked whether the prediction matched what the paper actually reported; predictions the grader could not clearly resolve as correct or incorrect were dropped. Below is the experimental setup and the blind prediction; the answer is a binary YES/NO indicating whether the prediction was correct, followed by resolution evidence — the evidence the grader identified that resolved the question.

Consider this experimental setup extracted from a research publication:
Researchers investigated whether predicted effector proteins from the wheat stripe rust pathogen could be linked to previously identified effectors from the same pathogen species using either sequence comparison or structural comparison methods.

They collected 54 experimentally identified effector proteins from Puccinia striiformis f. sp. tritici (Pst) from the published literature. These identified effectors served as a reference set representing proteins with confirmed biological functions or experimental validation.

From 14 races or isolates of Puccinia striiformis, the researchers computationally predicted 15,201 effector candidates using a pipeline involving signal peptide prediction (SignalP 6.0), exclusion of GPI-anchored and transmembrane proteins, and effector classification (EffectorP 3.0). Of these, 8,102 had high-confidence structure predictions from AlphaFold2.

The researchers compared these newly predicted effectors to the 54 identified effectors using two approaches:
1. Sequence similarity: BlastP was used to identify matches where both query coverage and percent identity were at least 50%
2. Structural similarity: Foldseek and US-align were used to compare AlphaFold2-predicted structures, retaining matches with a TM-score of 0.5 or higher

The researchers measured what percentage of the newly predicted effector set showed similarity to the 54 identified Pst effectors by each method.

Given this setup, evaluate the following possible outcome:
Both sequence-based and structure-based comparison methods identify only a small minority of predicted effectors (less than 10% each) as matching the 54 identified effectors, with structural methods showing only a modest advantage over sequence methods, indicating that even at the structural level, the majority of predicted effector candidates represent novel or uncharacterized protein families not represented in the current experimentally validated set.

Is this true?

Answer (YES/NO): NO